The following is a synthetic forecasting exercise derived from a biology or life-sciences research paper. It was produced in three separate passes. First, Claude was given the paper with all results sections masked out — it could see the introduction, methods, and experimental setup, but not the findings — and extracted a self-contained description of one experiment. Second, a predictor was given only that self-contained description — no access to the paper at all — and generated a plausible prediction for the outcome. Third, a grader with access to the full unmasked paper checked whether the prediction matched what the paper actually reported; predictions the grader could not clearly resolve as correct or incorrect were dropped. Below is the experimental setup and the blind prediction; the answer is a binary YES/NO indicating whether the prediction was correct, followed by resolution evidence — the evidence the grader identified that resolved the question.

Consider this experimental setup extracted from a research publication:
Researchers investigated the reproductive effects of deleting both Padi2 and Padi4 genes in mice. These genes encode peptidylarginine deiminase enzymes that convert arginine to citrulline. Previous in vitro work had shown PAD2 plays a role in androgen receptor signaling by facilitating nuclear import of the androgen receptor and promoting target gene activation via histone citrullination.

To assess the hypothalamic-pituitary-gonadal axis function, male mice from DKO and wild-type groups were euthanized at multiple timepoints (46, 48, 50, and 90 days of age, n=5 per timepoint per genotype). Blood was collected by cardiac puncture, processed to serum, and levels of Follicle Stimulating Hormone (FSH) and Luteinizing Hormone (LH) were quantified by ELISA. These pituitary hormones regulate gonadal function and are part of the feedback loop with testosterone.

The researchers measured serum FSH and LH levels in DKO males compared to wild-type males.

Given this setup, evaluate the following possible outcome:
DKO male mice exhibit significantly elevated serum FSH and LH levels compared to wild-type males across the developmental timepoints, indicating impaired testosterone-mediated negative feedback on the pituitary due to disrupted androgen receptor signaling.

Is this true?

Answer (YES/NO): NO